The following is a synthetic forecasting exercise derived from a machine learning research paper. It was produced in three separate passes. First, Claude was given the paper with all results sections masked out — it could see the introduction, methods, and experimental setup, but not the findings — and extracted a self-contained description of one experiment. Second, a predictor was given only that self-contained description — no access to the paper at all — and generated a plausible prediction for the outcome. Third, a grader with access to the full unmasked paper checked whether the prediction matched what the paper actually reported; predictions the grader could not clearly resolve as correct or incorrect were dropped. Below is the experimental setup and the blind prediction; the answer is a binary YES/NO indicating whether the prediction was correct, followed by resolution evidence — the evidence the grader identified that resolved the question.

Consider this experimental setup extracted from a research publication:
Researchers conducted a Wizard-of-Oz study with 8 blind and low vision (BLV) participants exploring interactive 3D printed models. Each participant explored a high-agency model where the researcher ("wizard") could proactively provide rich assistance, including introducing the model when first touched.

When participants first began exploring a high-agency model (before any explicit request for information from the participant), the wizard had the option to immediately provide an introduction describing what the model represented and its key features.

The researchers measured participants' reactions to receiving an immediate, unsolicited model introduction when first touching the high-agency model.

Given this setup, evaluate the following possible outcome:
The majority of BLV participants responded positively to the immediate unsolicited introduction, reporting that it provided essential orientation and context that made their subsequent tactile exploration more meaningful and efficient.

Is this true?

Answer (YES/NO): NO